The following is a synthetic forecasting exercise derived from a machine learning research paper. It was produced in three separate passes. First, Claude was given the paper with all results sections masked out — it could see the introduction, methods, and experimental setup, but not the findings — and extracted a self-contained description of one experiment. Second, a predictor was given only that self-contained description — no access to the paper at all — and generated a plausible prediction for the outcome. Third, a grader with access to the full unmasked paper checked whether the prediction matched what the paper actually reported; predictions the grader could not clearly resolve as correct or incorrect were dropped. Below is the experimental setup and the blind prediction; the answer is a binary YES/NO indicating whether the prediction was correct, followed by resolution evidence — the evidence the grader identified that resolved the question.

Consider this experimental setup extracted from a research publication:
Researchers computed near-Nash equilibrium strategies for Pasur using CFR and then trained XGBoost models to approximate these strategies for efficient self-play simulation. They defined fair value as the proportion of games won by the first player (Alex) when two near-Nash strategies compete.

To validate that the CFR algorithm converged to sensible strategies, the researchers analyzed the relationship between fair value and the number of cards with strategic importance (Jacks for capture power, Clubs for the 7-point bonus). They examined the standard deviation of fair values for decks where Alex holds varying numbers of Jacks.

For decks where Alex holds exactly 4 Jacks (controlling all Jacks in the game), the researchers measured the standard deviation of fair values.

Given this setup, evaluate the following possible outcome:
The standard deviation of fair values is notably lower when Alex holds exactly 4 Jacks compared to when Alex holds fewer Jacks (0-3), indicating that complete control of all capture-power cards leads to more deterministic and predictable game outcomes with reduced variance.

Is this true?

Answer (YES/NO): NO